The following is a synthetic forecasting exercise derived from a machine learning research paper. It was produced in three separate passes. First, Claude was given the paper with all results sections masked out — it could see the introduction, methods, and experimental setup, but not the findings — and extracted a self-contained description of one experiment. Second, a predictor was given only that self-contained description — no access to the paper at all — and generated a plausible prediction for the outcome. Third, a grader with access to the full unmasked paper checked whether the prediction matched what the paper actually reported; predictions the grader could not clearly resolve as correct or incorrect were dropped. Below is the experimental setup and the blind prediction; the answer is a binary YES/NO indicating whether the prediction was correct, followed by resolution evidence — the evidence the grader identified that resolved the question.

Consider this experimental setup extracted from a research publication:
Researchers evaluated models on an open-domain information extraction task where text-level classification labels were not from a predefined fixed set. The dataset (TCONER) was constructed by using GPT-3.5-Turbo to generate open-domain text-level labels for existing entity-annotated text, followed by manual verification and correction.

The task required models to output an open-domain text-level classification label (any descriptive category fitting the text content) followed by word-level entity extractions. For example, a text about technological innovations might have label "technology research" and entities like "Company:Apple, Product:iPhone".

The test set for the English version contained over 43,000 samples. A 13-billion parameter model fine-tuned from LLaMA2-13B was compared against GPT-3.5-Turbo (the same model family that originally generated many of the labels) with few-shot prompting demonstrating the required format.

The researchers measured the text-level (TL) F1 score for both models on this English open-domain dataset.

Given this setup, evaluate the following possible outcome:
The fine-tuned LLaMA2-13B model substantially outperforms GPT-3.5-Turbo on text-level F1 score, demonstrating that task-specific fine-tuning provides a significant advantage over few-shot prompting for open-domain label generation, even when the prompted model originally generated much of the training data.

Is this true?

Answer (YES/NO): YES